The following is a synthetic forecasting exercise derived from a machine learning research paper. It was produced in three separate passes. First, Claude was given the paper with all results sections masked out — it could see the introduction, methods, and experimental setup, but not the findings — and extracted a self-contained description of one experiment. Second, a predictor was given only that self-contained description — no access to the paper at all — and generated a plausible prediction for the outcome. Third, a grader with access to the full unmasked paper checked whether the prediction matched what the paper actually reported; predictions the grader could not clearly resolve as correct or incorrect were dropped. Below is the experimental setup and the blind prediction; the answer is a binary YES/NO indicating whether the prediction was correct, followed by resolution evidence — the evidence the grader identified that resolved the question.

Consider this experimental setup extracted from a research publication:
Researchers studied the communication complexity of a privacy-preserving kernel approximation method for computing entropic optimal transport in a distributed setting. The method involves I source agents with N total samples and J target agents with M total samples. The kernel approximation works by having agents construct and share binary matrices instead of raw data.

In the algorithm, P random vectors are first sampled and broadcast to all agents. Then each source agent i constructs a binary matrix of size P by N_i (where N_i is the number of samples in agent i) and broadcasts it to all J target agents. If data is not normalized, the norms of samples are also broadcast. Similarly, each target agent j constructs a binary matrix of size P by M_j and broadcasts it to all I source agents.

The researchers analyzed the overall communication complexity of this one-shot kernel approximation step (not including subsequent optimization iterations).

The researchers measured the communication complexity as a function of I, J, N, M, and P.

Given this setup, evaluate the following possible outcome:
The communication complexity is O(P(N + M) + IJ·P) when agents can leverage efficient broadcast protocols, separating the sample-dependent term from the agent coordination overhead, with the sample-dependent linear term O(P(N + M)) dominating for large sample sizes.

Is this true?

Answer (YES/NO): NO